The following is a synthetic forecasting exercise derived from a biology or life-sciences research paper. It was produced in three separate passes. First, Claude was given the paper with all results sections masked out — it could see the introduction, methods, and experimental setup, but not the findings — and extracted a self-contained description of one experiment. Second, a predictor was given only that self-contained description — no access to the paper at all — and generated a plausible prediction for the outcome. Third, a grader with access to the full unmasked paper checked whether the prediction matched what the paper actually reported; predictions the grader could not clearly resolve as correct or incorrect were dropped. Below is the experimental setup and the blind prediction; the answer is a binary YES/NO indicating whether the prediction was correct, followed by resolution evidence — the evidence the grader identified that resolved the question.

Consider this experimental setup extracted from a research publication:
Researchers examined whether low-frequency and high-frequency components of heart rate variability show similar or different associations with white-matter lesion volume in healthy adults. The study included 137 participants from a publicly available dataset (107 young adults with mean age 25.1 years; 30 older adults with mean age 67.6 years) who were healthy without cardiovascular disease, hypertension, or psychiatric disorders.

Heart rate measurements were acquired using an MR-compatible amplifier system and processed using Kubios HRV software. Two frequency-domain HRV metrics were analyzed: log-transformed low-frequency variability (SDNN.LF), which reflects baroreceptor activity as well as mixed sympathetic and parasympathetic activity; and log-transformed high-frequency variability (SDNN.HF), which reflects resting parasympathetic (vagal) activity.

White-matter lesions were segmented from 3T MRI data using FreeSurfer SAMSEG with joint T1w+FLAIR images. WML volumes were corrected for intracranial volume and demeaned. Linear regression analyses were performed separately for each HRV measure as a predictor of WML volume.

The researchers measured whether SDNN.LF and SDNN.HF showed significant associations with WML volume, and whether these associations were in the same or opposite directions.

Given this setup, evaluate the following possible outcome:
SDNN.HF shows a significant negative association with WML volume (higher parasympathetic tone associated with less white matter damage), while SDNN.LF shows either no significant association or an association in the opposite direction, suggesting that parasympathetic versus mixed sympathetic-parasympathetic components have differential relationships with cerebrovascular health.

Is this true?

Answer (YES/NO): NO